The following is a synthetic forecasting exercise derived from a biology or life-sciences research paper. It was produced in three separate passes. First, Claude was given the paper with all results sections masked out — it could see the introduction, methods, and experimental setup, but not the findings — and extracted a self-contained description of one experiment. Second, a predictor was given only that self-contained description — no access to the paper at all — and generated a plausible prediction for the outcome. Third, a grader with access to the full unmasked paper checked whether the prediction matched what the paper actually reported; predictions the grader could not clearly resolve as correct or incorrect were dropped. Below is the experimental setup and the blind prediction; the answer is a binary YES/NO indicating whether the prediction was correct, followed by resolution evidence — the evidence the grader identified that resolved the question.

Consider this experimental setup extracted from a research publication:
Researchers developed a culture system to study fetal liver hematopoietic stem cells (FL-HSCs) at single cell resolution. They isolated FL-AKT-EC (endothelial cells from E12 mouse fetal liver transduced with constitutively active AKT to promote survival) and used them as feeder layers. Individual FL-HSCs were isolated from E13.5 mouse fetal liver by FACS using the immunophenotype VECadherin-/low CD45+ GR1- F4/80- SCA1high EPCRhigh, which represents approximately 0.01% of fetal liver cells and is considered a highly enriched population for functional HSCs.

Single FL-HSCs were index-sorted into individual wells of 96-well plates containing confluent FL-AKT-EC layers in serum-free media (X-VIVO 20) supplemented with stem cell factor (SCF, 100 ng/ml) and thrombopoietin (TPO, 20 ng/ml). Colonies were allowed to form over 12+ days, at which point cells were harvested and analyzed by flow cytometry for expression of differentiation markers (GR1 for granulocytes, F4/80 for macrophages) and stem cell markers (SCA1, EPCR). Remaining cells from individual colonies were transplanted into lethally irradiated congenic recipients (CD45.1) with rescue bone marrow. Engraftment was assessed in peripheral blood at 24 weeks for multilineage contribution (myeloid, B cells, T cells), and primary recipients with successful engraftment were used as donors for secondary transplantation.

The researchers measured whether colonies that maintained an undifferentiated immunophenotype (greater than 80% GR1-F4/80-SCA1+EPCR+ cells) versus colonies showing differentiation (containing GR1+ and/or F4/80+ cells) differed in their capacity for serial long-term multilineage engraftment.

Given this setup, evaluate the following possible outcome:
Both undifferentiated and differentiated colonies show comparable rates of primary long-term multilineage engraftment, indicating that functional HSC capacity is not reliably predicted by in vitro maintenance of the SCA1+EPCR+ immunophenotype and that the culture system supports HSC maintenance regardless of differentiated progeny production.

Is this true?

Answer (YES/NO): NO